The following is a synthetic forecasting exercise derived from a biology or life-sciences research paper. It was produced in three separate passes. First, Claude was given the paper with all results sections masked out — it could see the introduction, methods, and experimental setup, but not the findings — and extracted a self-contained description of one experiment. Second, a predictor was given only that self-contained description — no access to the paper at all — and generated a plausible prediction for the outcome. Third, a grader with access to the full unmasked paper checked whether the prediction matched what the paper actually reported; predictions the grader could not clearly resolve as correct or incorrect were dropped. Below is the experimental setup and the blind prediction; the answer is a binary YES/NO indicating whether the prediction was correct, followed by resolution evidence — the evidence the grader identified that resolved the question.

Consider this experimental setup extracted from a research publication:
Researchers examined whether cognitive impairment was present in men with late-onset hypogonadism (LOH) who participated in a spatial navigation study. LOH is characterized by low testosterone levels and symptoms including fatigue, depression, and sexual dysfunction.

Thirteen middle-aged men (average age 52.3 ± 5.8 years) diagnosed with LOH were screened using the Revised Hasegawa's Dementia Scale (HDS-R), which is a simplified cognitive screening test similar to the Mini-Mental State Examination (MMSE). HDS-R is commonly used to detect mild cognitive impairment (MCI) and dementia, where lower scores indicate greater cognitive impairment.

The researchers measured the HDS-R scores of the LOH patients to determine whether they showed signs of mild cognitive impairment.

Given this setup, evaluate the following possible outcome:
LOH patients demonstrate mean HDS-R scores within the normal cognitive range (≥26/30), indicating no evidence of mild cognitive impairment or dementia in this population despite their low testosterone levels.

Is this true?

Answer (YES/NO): YES